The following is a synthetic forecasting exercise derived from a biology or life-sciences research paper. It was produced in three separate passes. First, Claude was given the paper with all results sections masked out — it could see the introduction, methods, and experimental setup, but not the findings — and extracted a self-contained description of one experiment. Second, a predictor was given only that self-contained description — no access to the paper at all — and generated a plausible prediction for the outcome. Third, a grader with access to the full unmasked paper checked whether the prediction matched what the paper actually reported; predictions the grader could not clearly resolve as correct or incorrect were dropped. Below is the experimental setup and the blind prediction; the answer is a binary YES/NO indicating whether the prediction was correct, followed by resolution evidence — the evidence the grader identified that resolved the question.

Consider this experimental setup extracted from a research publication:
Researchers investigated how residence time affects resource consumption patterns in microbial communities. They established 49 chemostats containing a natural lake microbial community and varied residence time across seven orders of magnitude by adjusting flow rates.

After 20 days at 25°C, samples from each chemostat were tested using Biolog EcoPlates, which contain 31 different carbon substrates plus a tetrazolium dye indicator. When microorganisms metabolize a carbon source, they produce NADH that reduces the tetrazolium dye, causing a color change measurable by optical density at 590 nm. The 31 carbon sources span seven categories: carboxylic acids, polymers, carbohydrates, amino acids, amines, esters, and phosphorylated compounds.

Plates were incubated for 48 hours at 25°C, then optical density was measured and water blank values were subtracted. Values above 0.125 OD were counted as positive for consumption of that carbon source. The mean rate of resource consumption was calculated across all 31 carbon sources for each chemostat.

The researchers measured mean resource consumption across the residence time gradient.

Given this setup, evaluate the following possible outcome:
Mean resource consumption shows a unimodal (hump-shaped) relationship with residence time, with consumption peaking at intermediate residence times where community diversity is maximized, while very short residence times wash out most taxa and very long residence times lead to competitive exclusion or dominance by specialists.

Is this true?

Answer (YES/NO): NO